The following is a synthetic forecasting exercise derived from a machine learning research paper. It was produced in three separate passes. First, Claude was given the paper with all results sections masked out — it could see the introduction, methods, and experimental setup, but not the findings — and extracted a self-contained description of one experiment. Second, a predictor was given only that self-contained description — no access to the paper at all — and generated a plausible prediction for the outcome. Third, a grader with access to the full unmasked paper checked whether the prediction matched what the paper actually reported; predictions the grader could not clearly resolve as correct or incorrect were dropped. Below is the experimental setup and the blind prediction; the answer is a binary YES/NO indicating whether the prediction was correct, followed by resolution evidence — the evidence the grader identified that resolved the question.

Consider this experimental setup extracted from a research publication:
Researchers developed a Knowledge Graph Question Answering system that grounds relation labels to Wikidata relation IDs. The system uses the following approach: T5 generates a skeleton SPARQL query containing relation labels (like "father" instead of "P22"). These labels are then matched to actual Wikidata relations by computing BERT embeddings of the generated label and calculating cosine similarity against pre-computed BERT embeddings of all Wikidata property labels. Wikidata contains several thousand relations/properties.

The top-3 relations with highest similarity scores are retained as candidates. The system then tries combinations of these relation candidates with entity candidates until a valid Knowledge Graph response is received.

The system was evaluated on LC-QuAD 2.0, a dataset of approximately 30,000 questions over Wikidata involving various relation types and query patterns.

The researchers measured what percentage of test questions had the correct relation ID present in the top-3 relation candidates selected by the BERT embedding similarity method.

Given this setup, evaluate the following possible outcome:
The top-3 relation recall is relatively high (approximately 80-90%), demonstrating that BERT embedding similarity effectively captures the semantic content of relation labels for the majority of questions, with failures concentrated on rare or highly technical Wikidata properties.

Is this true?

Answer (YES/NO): NO